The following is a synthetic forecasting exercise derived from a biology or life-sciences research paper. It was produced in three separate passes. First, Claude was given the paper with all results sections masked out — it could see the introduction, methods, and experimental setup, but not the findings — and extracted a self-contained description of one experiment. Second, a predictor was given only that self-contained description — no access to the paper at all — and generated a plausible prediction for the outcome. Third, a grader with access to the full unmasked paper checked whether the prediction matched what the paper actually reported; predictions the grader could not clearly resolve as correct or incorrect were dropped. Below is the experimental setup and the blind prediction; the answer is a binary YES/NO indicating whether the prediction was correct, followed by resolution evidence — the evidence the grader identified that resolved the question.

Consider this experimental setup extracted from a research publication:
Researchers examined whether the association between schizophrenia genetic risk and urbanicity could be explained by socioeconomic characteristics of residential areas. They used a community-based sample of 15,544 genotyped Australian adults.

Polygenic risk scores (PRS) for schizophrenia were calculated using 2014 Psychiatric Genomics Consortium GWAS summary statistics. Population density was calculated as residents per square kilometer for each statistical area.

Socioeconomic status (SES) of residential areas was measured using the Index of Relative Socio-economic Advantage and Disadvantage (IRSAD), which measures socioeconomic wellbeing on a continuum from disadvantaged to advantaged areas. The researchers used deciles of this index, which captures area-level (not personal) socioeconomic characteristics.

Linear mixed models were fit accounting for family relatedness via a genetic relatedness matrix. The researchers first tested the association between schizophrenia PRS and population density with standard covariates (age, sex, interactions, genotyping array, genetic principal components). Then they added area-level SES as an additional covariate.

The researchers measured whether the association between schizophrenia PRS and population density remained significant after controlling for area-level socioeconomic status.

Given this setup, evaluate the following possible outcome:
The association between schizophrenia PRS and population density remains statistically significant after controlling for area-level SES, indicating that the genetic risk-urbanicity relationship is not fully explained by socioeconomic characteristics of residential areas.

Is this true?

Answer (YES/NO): YES